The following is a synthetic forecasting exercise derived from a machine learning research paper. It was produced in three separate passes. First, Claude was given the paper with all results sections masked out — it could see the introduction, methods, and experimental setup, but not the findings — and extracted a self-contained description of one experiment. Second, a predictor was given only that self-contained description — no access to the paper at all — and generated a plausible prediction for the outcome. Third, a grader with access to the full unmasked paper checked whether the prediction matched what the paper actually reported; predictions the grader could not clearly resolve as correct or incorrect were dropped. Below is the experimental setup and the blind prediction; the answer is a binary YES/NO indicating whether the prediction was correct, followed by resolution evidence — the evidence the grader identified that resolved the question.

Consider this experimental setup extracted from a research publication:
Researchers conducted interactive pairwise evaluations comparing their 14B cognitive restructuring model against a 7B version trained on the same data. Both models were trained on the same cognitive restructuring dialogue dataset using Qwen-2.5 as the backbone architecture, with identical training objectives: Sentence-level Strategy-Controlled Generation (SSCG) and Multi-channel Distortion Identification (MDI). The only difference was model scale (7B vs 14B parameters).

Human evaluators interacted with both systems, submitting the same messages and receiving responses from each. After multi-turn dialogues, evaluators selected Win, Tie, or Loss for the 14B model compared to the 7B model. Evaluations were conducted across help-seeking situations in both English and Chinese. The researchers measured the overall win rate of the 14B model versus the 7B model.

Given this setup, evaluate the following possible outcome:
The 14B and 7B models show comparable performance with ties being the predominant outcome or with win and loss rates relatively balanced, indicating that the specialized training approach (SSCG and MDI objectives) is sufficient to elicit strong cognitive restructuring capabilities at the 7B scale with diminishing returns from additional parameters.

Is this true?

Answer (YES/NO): NO